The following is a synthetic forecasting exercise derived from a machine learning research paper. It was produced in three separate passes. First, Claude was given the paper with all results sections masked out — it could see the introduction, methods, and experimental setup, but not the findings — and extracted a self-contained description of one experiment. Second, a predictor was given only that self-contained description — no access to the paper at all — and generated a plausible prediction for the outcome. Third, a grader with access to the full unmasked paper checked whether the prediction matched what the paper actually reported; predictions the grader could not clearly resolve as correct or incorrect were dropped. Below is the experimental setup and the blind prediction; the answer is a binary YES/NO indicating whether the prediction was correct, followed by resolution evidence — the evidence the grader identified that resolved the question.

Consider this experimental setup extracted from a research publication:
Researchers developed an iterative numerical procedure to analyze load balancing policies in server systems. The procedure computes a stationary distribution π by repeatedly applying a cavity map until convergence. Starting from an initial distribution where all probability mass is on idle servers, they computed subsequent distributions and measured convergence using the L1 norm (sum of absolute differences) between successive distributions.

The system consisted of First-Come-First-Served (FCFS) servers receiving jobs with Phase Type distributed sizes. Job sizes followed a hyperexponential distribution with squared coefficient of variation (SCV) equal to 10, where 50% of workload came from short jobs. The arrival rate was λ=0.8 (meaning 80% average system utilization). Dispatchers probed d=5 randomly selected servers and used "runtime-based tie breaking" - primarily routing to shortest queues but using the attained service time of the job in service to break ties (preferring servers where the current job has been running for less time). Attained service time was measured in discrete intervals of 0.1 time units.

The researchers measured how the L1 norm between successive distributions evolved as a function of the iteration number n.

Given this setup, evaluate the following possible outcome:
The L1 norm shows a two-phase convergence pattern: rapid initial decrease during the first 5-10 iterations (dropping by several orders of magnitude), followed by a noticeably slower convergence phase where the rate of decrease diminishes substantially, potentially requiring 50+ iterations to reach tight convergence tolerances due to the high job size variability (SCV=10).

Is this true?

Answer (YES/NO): NO